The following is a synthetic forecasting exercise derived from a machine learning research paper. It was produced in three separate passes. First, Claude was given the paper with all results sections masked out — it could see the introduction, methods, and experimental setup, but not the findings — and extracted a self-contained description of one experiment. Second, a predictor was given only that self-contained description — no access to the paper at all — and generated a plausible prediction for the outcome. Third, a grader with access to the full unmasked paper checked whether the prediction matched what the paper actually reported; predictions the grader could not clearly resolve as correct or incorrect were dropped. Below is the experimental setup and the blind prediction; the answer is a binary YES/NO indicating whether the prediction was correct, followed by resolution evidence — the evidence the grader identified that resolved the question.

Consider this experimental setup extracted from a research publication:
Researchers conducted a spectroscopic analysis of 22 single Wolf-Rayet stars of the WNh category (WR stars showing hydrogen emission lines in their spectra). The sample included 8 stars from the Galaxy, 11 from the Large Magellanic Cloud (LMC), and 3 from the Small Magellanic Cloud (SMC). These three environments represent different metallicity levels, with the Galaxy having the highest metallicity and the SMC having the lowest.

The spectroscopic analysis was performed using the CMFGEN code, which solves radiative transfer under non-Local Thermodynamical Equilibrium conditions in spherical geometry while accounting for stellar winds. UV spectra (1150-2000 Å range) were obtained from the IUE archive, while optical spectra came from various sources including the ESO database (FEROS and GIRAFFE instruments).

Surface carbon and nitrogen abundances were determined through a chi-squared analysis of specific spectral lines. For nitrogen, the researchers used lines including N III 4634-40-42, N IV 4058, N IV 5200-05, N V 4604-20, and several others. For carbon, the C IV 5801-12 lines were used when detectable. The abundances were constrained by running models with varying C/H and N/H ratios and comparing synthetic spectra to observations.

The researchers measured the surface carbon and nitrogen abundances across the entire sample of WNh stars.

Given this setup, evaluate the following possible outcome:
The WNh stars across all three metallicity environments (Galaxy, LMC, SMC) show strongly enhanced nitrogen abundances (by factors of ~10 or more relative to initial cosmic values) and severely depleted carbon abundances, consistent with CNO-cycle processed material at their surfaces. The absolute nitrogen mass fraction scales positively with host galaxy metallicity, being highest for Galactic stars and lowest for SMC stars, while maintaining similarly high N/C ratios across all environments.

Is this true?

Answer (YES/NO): YES